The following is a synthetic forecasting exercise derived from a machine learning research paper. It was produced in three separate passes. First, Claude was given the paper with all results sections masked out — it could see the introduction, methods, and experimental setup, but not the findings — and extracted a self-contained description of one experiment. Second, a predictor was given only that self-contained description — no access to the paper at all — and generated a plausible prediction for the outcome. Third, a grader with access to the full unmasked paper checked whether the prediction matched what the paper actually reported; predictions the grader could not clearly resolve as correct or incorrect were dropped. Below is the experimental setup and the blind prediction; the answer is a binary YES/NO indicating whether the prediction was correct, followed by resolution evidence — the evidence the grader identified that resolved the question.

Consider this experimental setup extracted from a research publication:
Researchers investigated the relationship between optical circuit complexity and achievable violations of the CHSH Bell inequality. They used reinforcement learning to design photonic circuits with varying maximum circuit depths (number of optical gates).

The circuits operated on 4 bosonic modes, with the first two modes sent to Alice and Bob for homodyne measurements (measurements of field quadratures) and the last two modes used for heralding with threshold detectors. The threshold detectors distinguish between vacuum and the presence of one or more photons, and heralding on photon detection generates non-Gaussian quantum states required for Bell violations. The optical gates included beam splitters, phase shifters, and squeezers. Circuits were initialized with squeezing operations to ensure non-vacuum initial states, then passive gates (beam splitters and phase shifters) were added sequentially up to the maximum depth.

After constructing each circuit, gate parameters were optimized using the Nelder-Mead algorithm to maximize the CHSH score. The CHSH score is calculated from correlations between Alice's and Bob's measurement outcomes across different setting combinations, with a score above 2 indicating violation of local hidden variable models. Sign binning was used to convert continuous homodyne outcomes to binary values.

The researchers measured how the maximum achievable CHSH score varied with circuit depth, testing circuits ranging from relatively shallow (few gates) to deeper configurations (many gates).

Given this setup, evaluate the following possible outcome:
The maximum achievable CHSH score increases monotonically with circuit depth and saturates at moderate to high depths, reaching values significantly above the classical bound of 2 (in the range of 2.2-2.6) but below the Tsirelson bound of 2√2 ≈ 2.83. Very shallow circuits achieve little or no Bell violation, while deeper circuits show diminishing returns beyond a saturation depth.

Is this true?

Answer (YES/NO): NO